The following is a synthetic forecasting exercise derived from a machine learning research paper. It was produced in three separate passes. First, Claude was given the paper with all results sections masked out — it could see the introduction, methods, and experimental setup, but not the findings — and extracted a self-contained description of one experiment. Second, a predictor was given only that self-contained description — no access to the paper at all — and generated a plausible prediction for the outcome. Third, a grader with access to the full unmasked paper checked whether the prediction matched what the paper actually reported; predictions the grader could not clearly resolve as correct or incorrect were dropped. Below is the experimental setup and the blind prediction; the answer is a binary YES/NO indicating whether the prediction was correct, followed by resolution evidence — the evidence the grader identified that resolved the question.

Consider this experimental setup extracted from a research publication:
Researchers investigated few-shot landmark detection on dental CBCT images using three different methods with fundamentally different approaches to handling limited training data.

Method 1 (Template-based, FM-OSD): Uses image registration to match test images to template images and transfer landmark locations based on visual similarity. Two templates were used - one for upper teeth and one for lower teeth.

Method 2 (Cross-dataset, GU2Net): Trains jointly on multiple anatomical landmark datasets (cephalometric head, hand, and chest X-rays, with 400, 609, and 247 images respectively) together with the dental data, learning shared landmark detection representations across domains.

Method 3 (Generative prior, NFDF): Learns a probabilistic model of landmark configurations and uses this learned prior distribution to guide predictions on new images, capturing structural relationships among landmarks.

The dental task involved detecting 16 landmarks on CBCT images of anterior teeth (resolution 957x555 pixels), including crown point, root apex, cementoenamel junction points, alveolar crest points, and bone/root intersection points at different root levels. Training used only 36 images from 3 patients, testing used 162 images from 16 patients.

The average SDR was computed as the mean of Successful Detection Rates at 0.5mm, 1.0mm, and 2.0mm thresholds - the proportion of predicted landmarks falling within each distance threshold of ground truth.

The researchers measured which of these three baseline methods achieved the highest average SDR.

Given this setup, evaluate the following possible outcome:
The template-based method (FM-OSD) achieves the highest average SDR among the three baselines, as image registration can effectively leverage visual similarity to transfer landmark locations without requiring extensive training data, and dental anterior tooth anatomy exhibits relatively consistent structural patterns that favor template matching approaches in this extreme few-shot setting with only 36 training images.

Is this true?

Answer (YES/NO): NO